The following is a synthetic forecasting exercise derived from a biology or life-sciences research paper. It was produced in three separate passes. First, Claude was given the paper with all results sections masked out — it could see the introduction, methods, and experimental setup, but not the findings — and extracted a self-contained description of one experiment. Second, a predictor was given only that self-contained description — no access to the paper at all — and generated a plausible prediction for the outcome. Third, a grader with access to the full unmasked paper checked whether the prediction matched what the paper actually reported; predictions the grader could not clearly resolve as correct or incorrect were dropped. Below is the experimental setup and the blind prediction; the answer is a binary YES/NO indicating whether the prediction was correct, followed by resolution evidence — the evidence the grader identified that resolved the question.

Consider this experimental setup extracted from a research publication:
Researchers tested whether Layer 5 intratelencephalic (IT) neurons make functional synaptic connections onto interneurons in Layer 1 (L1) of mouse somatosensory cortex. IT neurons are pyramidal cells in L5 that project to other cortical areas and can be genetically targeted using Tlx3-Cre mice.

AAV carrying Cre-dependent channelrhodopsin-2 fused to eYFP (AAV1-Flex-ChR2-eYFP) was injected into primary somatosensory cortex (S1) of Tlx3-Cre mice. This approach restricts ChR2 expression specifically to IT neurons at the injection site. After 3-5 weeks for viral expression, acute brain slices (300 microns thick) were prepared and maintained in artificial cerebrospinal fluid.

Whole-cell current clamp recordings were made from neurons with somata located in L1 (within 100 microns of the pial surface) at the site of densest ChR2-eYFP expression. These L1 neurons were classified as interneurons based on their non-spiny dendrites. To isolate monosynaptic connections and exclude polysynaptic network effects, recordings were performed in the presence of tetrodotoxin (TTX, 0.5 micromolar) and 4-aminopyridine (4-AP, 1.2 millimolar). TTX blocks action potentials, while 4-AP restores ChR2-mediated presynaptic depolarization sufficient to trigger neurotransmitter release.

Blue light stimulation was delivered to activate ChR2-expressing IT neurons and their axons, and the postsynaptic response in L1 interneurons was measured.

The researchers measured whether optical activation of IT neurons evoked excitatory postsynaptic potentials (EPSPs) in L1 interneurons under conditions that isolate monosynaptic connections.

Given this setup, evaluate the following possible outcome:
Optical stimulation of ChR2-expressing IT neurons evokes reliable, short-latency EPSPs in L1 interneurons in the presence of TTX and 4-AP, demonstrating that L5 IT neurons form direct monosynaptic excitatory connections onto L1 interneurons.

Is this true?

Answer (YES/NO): YES